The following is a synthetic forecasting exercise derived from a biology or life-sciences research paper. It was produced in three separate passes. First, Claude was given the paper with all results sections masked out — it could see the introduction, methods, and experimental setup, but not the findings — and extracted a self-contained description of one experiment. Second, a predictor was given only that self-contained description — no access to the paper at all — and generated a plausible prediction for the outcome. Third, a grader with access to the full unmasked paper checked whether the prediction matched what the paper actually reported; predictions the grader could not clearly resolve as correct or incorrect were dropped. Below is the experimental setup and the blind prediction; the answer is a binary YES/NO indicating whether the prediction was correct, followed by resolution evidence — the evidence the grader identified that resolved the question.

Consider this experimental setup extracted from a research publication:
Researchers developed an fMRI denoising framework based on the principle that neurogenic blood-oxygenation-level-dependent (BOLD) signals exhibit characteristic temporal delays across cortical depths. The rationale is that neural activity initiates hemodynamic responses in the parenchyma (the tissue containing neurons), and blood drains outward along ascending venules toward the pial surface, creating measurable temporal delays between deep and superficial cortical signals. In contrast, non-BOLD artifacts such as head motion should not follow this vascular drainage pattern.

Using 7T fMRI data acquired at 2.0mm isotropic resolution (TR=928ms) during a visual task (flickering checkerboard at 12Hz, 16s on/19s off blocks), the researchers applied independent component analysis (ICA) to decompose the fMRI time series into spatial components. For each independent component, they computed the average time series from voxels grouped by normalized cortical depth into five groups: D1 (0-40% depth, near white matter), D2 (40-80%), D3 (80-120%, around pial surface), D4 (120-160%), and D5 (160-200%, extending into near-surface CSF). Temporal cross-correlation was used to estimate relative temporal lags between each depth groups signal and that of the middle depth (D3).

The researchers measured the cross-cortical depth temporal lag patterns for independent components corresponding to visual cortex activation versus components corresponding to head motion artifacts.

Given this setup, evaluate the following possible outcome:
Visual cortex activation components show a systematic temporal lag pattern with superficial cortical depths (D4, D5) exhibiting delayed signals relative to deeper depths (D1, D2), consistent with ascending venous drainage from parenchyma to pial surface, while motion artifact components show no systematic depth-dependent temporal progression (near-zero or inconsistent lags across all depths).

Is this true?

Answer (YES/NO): YES